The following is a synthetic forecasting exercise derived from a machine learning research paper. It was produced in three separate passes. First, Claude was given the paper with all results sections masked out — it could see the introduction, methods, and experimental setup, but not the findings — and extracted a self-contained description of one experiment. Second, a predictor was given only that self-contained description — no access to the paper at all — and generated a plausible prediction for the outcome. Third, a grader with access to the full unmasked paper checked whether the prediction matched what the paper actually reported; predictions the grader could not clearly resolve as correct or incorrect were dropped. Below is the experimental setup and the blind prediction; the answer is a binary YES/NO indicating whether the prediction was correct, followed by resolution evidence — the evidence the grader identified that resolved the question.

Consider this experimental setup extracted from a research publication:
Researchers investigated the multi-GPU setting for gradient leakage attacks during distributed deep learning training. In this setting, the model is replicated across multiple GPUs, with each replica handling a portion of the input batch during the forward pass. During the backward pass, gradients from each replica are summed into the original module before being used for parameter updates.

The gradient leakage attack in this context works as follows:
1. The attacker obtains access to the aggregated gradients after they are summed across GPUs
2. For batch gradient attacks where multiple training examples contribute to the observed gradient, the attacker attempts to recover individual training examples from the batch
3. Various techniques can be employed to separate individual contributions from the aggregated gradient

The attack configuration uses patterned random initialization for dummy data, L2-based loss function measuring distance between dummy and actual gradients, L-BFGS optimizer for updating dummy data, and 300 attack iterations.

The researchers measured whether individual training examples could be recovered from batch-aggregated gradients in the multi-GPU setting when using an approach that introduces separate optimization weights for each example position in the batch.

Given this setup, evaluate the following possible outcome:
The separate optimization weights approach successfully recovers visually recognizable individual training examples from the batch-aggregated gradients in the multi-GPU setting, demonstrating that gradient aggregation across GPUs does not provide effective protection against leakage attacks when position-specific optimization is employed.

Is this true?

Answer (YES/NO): YES